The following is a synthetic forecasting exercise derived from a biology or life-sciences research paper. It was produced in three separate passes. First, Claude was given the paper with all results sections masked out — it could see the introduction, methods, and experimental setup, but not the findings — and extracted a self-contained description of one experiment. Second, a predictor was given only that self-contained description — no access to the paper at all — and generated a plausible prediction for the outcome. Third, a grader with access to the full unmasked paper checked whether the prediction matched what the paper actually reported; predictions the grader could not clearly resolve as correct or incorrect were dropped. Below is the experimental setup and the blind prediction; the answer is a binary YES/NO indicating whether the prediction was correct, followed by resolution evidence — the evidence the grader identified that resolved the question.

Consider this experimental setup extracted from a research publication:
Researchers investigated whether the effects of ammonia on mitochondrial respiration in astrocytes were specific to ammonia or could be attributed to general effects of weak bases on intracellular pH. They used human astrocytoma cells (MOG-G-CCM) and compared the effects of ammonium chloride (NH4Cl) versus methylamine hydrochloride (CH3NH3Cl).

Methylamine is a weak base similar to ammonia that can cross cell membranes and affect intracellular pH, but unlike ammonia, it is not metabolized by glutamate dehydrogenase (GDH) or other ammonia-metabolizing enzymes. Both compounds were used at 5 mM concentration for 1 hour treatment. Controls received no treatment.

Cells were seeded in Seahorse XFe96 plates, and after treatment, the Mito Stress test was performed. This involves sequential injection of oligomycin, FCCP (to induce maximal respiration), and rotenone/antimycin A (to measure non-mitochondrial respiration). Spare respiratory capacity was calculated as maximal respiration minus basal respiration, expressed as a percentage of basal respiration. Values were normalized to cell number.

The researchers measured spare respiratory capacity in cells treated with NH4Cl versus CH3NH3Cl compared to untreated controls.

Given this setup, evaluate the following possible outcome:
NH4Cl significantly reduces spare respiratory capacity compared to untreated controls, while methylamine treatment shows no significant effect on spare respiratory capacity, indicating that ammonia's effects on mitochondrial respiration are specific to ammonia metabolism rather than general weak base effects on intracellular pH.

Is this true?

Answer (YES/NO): YES